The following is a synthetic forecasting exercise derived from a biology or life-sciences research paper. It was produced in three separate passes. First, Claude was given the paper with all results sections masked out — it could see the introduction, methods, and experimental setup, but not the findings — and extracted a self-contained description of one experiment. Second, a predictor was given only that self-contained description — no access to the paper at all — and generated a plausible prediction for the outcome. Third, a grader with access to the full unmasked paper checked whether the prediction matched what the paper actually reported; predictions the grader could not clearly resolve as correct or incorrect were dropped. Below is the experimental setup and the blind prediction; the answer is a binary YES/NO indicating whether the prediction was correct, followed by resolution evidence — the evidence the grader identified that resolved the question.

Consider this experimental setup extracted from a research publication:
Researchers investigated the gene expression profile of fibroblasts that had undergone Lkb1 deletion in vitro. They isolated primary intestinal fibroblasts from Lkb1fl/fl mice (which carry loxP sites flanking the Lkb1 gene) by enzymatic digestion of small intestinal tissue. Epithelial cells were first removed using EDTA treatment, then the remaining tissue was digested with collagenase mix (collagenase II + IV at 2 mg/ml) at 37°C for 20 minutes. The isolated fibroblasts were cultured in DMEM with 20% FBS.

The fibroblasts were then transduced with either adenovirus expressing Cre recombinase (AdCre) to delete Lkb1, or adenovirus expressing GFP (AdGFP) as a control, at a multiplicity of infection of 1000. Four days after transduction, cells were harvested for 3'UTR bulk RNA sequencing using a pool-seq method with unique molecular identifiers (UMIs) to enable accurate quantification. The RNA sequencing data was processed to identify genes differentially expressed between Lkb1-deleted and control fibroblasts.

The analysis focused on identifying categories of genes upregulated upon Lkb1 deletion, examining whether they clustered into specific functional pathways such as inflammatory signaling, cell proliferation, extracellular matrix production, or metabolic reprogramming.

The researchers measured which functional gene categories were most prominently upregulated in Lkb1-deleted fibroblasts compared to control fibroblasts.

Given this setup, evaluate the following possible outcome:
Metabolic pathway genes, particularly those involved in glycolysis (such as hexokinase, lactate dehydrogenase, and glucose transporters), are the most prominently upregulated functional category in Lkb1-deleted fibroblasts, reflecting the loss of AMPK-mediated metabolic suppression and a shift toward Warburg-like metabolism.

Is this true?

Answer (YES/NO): NO